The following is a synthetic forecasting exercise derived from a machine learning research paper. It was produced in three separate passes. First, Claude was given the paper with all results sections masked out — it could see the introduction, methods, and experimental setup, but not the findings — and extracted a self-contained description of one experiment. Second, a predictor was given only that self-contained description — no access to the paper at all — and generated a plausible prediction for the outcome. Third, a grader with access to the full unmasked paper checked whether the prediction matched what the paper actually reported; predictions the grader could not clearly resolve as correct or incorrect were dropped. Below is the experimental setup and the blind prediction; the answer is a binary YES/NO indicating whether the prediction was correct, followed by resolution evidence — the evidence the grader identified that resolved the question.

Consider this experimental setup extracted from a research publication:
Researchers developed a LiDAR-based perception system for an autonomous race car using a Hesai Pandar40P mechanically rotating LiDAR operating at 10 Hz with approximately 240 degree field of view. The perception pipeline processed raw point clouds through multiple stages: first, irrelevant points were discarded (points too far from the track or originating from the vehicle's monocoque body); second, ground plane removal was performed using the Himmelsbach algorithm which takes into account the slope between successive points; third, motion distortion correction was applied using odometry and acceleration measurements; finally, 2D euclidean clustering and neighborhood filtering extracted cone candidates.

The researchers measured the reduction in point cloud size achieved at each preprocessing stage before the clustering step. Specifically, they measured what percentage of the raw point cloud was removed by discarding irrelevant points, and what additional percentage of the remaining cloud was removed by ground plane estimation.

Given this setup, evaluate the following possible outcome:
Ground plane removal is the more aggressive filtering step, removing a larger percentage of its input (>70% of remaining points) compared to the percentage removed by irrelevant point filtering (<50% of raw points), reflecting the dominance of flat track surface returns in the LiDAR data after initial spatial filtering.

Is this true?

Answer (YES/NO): NO